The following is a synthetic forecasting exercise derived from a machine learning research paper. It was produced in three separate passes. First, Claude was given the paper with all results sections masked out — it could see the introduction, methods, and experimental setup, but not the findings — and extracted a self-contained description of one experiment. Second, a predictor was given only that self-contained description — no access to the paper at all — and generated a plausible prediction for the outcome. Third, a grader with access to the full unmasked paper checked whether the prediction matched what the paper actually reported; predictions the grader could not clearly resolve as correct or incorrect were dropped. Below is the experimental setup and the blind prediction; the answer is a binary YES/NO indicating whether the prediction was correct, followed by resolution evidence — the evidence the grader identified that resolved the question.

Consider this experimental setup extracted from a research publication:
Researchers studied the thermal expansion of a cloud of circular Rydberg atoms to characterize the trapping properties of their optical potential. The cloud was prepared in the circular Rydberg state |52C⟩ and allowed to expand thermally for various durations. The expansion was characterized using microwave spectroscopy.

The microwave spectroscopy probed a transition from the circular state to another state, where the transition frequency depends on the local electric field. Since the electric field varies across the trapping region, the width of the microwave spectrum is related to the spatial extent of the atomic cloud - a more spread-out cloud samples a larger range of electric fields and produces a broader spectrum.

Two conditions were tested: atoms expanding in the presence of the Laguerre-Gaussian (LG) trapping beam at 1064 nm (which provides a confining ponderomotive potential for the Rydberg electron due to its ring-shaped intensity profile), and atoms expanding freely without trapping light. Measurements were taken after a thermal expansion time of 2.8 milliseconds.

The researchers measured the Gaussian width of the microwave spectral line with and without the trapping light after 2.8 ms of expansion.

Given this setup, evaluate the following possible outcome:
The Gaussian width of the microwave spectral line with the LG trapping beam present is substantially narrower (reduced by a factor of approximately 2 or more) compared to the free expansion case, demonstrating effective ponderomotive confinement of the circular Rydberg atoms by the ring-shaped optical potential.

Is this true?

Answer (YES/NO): YES